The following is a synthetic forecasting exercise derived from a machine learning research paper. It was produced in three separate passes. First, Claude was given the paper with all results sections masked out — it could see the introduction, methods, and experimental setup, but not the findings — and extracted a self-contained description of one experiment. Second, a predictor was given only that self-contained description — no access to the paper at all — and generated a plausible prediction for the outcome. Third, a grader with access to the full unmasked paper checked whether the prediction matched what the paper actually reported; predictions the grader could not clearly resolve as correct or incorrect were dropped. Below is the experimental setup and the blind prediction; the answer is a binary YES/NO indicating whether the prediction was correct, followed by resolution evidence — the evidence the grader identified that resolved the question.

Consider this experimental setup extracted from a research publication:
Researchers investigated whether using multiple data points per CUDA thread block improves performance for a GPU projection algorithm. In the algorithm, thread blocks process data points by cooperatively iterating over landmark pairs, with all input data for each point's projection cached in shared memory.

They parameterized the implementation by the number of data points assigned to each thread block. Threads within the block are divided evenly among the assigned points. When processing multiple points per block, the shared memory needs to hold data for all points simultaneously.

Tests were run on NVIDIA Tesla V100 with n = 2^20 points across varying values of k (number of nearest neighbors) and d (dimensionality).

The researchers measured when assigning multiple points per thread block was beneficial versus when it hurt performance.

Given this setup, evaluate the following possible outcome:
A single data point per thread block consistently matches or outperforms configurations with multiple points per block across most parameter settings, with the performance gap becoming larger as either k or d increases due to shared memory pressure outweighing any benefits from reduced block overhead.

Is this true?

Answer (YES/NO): NO